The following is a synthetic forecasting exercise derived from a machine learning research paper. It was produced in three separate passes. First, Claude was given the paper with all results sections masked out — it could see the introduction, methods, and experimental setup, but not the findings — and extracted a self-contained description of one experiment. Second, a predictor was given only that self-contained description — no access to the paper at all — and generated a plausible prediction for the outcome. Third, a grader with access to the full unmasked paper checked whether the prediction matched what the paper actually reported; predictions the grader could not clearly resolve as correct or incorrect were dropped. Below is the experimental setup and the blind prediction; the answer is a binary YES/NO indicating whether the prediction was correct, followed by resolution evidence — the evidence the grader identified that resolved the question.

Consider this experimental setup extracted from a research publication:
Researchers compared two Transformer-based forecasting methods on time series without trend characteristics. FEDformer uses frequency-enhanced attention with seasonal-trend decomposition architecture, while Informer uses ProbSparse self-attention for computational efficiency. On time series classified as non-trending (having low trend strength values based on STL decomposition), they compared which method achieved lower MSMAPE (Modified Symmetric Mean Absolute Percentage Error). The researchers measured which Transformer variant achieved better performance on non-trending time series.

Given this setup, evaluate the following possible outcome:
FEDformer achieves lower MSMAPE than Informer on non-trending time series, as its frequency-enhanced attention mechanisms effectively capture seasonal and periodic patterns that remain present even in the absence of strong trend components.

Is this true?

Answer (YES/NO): NO